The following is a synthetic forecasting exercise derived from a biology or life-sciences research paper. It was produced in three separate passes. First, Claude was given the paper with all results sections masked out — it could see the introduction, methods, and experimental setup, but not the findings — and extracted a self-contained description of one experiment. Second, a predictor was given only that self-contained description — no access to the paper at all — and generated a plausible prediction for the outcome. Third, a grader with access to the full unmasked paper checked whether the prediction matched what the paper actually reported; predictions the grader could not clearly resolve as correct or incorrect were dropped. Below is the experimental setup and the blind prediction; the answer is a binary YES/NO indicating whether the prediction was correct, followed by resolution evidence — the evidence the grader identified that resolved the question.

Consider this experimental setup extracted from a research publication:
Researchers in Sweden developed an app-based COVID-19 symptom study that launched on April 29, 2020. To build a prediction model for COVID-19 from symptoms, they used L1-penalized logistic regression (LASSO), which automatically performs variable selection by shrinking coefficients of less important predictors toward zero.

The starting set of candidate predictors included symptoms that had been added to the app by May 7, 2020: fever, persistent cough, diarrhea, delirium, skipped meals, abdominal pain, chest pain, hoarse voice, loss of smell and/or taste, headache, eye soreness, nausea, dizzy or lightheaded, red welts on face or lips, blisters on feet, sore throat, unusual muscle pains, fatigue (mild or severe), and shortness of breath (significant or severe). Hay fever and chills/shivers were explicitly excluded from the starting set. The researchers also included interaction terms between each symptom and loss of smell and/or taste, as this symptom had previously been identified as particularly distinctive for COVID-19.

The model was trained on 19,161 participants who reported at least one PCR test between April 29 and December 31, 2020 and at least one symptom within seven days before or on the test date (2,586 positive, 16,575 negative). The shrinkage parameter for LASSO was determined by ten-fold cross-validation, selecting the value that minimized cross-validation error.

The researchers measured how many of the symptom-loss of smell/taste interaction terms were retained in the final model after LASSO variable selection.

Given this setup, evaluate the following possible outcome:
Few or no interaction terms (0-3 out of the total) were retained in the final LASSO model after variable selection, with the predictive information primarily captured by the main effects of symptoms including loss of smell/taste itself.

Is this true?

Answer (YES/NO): NO